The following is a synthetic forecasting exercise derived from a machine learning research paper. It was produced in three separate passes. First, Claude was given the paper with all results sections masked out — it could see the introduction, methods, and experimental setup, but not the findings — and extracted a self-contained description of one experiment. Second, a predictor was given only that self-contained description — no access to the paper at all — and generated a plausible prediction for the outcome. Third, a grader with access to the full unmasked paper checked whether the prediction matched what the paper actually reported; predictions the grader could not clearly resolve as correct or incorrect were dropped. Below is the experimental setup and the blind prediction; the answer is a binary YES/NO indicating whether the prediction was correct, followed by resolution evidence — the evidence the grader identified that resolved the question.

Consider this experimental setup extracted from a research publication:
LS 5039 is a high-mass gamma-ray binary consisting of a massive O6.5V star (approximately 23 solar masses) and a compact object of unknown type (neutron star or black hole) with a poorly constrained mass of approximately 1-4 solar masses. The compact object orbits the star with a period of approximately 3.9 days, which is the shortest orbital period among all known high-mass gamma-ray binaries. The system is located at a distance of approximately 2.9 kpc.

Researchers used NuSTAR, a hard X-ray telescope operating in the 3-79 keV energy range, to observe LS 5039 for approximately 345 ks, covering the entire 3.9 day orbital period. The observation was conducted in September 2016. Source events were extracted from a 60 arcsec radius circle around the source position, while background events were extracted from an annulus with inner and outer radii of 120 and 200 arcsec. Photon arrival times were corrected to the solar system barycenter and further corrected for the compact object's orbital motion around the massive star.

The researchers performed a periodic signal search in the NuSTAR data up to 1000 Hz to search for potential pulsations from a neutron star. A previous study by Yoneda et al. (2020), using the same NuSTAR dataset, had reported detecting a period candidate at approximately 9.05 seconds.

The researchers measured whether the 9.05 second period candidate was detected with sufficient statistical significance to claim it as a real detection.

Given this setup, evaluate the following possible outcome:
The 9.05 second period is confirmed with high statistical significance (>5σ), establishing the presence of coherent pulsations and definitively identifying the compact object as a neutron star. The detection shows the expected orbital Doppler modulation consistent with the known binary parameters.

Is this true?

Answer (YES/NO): NO